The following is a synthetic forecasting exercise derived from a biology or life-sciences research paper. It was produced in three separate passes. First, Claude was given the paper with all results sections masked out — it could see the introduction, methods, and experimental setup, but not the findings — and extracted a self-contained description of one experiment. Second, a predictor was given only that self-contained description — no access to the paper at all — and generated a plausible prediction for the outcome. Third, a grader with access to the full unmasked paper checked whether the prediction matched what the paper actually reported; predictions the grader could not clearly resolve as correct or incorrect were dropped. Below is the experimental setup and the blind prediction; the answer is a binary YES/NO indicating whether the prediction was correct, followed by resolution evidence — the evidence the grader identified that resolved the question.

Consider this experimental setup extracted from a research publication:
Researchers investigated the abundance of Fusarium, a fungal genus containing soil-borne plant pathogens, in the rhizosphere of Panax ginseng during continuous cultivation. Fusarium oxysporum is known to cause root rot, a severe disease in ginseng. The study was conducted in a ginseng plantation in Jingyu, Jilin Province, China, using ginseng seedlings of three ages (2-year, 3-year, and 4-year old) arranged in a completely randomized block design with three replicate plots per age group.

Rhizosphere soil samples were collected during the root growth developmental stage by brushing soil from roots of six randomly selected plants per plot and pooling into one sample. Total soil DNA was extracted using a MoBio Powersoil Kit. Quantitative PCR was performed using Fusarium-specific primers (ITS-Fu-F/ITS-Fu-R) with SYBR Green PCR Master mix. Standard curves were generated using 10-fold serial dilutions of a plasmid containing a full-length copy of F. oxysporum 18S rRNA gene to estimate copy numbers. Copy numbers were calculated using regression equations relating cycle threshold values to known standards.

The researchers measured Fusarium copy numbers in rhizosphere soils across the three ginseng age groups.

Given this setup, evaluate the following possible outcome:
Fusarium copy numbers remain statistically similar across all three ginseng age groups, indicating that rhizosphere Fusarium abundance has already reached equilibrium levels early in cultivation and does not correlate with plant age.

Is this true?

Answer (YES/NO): NO